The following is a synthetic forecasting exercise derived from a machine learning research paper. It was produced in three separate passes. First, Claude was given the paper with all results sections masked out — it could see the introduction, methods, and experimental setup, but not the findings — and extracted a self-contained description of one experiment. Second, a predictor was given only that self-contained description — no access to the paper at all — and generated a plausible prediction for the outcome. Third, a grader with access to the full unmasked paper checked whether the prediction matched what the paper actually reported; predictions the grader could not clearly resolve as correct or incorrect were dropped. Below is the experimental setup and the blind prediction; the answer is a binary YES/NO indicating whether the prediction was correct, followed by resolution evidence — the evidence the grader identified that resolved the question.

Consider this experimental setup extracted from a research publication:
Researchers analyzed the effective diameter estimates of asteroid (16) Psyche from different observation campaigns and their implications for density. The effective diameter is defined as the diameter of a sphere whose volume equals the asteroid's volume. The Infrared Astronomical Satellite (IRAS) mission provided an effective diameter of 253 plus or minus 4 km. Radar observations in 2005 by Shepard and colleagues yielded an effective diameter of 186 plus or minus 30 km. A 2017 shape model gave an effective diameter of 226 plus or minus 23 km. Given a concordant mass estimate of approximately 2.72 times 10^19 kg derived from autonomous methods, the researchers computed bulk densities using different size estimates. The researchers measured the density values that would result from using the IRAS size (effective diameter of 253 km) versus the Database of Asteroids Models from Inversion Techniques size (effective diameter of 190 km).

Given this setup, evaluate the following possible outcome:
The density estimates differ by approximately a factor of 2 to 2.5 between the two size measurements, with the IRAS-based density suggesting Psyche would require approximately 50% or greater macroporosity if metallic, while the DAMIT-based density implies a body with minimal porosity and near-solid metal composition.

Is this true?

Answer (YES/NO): NO